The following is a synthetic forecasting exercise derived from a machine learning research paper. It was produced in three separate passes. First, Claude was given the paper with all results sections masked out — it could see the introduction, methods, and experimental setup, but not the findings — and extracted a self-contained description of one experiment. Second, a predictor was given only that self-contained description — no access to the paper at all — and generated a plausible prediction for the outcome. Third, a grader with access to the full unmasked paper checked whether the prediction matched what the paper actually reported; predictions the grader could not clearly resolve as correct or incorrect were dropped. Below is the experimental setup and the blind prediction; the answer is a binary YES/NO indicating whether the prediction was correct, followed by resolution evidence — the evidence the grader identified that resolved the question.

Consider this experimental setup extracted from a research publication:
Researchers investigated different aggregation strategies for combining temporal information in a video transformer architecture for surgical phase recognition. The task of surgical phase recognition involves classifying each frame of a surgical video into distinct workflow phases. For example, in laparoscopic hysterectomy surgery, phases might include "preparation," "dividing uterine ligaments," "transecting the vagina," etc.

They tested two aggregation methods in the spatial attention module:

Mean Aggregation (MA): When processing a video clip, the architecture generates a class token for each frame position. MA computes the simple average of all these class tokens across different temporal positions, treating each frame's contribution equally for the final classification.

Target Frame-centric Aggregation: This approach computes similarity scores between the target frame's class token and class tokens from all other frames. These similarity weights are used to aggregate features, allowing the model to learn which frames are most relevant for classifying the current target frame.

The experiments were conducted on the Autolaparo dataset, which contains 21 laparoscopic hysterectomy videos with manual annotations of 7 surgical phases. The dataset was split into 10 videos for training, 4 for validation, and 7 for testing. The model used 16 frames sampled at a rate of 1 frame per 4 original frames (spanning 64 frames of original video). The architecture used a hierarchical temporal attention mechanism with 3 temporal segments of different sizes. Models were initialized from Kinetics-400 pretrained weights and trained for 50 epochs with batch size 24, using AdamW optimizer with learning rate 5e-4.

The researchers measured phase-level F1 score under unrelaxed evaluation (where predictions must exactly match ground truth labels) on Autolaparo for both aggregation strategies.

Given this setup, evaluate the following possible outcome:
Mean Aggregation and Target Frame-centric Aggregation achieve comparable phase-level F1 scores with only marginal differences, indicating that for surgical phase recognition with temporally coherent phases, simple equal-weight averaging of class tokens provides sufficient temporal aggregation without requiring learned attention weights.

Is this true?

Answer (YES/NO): YES